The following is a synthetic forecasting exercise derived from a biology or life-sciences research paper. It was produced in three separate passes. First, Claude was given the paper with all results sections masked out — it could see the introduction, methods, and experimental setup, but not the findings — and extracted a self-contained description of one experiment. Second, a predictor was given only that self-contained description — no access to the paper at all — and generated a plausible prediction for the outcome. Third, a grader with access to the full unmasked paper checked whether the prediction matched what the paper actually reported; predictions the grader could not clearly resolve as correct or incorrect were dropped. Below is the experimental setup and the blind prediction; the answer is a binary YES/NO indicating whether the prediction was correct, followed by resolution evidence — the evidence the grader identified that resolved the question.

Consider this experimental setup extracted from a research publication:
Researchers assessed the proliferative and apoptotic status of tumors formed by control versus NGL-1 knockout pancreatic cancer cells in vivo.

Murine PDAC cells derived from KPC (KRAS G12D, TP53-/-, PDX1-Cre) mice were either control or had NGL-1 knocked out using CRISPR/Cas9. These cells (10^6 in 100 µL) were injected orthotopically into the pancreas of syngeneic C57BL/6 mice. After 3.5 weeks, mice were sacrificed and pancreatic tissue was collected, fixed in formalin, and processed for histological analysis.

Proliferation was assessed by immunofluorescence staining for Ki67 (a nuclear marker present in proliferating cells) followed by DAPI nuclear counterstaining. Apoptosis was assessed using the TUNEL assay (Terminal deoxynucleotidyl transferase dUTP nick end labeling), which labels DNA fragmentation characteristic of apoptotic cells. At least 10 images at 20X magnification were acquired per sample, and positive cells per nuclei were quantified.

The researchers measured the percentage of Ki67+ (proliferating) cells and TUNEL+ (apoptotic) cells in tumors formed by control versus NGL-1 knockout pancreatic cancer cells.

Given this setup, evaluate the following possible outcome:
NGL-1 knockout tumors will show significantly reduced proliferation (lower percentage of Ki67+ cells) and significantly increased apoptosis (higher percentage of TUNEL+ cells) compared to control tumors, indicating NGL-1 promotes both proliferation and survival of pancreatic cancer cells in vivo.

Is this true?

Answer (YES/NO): YES